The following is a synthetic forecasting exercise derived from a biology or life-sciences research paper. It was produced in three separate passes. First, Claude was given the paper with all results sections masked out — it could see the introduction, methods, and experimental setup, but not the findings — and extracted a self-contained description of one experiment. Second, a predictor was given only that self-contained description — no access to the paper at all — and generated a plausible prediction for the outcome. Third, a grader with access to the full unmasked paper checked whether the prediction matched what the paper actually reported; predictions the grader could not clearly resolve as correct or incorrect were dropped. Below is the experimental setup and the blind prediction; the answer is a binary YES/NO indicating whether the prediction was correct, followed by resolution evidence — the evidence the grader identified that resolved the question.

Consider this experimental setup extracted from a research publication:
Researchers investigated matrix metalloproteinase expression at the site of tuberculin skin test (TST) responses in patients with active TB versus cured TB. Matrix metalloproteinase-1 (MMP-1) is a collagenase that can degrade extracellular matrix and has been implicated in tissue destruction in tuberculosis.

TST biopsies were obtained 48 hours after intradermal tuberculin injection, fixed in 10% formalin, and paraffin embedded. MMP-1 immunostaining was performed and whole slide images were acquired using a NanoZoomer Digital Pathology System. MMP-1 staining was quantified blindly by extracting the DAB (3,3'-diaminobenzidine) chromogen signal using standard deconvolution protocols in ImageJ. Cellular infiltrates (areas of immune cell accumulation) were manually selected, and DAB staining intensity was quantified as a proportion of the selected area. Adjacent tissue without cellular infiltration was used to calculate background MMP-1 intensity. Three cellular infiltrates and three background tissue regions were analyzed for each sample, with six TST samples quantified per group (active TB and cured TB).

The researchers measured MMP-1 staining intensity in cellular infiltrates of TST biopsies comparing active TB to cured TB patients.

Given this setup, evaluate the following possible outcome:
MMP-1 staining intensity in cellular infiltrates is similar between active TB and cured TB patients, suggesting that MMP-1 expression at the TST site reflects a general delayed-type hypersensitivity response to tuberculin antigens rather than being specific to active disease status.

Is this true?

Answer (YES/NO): NO